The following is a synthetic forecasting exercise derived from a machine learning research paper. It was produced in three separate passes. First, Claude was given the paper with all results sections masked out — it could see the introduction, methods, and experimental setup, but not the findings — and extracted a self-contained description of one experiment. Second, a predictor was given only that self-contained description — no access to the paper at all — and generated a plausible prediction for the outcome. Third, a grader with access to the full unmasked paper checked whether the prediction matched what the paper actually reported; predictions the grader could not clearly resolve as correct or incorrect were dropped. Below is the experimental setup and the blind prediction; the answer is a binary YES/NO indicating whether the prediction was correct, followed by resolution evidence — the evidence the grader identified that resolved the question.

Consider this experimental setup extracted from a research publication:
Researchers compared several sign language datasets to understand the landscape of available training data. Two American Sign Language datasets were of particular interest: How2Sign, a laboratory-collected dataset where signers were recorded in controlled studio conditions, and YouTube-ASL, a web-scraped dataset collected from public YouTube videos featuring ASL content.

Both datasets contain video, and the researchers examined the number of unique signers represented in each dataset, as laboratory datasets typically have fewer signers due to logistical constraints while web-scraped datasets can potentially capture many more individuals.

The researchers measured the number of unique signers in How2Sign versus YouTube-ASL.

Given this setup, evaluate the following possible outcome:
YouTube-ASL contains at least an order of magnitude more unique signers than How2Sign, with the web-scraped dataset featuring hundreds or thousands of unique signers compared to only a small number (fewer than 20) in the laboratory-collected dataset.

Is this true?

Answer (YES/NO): YES